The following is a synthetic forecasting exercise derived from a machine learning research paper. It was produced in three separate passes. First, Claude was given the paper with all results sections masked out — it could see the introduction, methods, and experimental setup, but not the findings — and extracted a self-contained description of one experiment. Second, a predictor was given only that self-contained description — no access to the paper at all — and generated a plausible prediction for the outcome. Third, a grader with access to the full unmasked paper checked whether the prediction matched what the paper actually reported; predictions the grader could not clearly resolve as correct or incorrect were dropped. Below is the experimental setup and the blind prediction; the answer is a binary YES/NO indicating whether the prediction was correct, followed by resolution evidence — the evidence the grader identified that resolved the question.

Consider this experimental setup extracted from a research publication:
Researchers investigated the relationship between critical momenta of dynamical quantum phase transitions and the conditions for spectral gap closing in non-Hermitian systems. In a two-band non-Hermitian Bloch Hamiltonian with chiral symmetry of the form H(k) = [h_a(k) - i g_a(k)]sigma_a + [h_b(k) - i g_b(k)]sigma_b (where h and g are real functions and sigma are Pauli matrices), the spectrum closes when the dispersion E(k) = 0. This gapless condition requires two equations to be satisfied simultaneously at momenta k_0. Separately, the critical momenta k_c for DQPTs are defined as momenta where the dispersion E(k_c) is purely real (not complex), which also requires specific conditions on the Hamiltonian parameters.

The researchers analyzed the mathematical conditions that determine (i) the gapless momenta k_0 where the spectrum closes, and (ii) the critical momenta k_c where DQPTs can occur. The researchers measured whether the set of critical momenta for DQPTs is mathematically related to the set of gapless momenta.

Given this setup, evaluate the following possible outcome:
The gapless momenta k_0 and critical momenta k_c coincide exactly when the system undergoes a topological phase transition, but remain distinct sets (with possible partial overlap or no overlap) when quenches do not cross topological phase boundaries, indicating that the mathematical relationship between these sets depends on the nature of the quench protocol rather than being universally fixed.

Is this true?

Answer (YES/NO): NO